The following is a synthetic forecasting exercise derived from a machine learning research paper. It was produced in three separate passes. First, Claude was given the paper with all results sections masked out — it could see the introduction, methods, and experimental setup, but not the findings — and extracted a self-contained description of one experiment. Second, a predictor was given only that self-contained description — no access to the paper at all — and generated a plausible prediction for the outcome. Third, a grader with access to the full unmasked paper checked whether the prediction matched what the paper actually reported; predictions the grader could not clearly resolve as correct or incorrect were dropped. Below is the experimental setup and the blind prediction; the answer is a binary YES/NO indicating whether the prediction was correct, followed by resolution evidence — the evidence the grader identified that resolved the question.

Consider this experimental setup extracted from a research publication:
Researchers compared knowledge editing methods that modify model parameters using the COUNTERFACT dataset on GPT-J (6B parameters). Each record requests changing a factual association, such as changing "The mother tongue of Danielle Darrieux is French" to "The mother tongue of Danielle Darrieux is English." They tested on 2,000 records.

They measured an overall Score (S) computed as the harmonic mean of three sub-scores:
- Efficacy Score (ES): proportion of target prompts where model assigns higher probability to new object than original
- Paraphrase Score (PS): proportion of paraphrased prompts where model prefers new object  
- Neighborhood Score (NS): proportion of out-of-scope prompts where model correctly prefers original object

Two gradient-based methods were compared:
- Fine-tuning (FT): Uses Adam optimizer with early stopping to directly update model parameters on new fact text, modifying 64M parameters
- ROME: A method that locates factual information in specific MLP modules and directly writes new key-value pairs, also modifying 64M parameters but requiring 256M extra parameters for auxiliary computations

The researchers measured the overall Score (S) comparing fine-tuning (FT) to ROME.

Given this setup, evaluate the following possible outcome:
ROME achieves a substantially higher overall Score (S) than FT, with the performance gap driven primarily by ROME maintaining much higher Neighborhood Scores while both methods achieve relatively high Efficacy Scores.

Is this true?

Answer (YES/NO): YES